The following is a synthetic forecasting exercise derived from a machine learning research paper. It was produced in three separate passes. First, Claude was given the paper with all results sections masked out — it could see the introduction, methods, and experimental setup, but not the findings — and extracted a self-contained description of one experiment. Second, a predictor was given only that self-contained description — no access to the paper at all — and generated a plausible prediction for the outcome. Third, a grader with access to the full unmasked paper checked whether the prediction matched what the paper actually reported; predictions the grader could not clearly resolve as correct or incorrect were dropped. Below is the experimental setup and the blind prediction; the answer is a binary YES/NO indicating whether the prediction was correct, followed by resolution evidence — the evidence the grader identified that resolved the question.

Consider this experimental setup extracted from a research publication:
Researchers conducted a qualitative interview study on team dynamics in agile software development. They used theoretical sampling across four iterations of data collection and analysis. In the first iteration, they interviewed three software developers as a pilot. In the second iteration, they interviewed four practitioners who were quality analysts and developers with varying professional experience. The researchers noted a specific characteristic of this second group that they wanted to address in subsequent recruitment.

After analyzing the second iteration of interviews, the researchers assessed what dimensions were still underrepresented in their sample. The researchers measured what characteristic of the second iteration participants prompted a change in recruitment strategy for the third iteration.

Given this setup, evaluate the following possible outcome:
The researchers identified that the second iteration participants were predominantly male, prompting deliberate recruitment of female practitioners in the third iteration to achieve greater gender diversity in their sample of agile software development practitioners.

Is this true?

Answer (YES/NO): YES